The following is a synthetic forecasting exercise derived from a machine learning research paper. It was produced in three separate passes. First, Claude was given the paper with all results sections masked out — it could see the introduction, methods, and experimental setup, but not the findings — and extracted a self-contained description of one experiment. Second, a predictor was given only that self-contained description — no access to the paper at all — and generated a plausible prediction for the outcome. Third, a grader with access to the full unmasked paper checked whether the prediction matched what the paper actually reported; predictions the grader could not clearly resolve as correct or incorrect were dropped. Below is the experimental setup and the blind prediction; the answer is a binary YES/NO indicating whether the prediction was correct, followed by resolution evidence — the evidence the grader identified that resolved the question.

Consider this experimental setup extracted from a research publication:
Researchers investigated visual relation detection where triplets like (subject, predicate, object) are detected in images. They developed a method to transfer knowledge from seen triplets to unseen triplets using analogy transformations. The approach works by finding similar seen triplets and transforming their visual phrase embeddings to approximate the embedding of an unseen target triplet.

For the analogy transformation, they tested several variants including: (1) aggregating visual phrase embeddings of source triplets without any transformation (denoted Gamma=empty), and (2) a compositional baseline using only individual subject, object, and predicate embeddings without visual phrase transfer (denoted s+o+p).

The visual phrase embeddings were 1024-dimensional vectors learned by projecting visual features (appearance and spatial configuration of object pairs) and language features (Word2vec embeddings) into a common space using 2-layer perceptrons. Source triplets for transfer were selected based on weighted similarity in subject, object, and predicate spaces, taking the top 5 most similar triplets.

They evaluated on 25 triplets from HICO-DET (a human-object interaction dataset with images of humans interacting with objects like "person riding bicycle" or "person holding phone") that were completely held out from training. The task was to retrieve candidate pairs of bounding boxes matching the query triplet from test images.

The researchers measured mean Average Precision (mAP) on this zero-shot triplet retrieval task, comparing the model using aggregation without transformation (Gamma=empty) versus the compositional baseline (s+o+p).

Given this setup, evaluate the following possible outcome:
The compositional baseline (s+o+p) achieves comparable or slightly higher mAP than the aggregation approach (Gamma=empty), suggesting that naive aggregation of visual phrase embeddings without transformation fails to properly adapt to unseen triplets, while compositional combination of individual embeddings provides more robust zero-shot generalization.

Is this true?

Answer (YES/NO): NO